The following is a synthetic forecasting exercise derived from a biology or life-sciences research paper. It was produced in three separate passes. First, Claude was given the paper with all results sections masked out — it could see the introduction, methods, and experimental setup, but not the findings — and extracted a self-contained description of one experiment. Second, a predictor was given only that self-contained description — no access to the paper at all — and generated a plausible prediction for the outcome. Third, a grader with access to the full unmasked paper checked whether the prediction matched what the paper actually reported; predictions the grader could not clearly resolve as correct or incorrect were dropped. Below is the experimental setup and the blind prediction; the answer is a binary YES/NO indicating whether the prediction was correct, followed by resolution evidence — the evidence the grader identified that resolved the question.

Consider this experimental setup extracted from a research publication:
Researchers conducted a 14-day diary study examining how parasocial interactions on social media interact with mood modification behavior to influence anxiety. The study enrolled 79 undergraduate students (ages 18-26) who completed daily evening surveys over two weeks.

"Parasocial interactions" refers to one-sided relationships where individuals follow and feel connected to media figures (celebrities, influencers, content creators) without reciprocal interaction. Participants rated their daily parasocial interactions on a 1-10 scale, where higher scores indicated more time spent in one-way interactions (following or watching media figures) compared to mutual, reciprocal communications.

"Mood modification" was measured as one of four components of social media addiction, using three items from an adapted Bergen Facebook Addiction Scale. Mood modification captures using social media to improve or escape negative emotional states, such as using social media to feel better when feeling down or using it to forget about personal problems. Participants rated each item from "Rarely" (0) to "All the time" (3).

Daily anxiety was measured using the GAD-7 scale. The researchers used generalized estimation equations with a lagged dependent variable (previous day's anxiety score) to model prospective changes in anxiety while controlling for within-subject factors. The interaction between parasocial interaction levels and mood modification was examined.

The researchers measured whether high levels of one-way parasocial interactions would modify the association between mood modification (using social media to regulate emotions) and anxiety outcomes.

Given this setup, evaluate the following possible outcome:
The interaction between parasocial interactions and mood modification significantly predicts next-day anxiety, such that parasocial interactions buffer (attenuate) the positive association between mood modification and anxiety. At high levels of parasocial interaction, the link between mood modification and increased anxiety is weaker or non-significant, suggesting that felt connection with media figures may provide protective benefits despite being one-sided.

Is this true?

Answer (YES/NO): YES